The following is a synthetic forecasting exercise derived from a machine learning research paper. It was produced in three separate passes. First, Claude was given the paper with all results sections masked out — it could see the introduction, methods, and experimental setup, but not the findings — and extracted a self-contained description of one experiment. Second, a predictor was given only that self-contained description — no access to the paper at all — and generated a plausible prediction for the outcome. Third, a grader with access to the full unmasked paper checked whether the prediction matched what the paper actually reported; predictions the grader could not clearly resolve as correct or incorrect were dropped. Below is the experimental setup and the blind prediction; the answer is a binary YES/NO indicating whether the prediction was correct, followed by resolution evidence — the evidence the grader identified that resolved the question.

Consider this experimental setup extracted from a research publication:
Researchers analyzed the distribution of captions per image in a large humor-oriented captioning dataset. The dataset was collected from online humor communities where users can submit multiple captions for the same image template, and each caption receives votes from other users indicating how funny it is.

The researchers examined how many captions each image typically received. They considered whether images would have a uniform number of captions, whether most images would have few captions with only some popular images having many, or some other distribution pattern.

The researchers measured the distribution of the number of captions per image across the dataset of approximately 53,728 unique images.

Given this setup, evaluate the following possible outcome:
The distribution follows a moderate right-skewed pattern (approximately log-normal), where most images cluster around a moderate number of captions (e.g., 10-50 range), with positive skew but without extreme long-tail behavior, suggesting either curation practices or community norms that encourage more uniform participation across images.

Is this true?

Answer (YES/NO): NO